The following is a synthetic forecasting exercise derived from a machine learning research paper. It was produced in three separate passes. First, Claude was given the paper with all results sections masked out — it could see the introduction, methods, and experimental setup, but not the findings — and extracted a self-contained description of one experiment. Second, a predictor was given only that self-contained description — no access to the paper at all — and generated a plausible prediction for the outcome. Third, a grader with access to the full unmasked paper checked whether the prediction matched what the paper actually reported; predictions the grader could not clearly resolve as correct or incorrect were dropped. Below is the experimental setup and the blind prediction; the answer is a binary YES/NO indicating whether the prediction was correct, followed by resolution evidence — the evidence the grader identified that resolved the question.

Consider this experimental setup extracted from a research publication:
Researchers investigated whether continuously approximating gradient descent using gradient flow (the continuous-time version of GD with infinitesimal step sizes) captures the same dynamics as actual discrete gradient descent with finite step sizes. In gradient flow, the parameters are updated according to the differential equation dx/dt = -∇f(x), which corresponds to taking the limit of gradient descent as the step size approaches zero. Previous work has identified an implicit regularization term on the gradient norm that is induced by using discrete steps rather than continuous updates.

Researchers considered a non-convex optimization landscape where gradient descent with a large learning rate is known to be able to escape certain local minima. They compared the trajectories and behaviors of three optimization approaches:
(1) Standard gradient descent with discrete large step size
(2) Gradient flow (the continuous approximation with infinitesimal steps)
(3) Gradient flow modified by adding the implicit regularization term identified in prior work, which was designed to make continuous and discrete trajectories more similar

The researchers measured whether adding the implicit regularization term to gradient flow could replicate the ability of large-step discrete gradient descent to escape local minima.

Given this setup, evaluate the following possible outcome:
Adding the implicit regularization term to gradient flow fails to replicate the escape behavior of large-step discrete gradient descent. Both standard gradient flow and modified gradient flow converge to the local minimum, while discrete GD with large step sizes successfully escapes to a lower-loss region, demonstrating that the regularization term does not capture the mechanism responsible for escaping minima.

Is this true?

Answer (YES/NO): YES